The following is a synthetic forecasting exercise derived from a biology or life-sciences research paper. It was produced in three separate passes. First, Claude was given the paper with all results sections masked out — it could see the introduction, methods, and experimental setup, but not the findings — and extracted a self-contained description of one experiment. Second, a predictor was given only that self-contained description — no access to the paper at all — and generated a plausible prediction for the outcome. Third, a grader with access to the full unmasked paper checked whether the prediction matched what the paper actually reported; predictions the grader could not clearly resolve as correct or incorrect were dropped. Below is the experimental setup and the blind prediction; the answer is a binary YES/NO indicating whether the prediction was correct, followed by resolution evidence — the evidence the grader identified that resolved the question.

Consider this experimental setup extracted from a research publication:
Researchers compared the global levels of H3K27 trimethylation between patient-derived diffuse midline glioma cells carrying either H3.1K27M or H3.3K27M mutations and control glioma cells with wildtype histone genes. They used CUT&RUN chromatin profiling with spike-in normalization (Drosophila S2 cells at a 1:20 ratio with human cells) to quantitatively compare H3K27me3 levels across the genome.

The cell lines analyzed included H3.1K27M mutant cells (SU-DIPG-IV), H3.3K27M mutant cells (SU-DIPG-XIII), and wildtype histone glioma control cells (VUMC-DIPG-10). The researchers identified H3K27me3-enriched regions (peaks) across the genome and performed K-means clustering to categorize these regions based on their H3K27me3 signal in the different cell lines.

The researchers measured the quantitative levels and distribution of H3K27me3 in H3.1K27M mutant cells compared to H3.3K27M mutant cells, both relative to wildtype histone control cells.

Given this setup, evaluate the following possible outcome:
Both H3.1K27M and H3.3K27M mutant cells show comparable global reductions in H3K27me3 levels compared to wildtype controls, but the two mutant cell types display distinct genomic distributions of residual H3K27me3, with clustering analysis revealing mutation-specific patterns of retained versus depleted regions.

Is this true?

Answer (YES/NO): NO